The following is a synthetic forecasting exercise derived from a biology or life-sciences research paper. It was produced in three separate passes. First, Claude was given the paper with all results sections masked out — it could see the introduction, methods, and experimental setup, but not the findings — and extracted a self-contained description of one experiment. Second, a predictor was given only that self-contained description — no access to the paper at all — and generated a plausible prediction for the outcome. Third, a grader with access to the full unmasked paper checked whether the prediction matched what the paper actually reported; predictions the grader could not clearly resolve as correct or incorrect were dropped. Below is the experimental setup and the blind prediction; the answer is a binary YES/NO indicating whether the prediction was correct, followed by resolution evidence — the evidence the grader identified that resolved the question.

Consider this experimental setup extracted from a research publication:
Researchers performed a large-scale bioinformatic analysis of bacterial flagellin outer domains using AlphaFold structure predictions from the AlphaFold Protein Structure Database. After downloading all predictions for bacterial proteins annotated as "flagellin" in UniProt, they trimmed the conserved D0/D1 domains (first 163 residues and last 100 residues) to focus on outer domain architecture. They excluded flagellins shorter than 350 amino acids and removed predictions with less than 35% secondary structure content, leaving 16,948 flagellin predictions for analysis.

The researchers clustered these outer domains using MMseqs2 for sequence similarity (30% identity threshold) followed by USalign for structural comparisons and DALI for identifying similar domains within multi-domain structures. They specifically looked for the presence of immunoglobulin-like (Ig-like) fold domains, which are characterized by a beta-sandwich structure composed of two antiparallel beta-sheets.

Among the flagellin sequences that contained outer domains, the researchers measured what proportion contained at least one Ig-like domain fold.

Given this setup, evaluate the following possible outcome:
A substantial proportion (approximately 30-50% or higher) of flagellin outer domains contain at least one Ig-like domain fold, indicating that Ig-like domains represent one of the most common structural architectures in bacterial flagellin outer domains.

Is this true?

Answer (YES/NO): YES